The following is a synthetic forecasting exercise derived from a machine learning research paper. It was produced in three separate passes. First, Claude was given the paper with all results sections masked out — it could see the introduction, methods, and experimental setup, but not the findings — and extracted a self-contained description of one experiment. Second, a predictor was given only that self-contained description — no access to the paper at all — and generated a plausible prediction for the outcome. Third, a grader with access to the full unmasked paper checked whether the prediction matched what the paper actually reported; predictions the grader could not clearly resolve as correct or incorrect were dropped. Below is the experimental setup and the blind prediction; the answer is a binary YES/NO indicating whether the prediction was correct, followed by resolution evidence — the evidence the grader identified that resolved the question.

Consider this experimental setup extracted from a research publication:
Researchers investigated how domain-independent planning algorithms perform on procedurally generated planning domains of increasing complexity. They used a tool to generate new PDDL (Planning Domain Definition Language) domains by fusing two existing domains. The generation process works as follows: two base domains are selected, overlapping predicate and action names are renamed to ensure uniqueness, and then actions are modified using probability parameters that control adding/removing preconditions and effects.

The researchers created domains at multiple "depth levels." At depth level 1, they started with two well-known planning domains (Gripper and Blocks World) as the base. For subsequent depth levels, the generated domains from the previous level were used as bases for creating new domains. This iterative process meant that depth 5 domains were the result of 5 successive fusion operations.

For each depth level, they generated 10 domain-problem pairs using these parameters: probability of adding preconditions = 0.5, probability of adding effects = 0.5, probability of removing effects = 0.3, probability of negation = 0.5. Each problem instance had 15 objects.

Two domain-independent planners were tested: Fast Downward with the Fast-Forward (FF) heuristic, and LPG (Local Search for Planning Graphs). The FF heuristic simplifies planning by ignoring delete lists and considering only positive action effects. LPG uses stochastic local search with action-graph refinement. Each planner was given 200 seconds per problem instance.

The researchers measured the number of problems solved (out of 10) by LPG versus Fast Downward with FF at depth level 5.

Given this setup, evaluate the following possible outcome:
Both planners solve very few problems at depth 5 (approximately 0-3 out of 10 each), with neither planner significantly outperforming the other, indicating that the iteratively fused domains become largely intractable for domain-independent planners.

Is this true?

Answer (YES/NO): NO